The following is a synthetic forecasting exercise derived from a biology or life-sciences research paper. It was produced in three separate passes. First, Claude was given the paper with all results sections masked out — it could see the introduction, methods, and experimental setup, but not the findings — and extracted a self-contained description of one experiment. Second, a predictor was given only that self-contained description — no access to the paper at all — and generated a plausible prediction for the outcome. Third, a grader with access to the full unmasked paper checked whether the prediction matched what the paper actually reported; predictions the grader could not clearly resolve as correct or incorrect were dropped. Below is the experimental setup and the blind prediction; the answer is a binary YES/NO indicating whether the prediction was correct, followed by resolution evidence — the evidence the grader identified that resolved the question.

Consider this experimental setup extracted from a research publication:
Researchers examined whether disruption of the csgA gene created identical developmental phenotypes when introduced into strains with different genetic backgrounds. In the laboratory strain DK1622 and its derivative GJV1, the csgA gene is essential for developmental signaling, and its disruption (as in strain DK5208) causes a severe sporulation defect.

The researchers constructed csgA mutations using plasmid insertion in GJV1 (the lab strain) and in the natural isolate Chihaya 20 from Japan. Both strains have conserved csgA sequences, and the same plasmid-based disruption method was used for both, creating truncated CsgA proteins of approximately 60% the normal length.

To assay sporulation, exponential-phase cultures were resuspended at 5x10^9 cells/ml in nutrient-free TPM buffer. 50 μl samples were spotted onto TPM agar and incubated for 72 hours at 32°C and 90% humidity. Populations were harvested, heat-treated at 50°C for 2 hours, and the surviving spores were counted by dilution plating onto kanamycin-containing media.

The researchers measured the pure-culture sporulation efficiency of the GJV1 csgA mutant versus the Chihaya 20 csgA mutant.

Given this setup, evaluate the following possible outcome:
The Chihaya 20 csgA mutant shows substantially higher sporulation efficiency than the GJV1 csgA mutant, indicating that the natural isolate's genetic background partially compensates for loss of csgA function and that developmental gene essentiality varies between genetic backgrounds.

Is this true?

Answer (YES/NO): NO